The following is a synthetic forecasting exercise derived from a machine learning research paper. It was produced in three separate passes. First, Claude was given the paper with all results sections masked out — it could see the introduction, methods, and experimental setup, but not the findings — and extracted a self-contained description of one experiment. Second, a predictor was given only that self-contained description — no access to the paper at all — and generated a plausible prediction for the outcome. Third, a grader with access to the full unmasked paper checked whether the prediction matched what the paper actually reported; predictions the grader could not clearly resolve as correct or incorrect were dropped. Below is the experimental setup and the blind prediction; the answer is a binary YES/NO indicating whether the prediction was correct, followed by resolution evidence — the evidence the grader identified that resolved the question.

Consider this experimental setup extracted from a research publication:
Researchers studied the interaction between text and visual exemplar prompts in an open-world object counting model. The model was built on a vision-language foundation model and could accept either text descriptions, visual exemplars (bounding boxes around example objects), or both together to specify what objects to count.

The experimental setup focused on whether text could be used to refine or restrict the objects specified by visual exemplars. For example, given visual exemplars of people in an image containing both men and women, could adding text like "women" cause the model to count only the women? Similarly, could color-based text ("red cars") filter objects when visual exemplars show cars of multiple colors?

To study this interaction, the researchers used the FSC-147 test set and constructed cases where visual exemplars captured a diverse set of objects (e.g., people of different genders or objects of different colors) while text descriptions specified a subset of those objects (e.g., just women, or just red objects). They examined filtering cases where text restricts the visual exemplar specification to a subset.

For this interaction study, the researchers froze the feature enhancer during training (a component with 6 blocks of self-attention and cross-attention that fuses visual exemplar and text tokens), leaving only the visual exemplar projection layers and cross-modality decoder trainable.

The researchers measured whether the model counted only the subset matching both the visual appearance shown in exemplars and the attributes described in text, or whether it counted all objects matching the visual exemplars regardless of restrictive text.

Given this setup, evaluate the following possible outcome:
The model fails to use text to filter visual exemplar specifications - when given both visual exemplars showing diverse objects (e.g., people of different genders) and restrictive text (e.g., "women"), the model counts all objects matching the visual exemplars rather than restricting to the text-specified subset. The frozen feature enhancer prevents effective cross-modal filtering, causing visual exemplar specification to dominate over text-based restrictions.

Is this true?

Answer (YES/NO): NO